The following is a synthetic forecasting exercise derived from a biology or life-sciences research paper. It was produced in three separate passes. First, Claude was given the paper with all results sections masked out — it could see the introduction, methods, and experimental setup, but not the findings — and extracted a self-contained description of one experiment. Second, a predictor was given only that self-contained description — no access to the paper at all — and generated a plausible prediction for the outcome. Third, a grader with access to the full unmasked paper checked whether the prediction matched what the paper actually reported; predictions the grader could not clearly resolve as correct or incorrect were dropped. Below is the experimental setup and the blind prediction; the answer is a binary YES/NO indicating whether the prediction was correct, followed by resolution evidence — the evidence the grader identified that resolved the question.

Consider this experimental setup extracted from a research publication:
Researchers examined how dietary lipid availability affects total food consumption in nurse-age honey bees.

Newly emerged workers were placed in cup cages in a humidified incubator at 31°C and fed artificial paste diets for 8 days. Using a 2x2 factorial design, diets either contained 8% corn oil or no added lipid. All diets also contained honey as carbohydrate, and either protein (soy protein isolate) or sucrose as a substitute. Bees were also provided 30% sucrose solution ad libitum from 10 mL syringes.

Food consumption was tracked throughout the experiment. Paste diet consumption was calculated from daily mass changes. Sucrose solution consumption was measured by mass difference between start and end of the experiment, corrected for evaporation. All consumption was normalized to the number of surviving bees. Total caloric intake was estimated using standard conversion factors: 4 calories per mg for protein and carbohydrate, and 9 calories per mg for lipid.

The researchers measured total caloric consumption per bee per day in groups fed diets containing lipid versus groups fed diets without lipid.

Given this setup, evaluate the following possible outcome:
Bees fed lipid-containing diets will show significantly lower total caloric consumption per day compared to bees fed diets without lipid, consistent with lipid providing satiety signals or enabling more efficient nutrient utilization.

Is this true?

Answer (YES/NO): NO